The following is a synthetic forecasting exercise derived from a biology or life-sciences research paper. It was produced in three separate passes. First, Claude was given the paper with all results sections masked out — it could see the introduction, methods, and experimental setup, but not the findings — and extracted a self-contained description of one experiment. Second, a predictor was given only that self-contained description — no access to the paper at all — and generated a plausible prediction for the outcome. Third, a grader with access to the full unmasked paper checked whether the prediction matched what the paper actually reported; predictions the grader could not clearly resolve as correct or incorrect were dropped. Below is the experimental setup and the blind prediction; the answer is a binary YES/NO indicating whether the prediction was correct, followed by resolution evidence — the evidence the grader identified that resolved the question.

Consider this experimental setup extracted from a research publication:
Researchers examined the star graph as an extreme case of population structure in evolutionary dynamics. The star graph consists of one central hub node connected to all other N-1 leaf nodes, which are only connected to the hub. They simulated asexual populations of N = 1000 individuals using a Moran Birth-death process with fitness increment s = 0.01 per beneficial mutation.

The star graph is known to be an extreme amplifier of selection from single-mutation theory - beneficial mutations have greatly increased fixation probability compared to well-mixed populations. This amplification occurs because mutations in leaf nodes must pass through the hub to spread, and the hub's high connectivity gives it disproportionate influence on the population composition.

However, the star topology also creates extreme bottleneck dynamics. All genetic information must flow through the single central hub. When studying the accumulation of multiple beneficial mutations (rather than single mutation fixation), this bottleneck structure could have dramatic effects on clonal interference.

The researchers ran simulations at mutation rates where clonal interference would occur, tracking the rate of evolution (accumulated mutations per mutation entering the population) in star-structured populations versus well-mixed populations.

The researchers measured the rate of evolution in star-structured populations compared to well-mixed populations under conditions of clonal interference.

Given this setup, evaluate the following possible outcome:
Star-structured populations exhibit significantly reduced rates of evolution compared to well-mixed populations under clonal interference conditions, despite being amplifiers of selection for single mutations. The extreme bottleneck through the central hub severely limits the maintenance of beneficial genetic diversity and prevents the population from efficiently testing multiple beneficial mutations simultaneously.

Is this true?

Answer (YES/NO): YES